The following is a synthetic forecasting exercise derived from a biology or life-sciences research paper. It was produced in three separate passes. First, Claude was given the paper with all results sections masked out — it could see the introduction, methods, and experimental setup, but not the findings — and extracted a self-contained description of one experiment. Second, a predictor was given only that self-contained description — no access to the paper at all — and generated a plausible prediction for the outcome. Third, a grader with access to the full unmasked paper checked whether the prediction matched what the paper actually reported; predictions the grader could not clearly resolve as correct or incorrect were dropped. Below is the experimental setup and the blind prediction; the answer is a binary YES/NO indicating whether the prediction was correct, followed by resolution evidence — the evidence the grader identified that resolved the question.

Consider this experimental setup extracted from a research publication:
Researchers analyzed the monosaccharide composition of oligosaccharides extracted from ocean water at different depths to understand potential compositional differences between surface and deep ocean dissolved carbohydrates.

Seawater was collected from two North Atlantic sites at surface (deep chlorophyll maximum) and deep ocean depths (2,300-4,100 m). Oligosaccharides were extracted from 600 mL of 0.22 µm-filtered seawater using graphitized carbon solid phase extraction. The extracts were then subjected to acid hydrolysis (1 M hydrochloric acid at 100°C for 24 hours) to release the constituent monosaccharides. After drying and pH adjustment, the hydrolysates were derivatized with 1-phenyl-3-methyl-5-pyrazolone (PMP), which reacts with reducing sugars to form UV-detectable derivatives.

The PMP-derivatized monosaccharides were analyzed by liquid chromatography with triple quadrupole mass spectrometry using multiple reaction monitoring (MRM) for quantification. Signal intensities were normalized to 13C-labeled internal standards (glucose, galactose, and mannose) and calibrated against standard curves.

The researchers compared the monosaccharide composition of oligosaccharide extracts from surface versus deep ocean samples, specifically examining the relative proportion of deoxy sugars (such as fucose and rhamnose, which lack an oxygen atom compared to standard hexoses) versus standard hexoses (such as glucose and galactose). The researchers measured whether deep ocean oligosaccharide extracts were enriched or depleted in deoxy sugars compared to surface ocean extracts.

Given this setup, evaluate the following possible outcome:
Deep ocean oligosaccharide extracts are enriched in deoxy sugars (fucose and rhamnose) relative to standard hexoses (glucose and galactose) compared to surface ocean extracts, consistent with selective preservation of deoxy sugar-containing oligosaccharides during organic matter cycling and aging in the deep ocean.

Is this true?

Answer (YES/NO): NO